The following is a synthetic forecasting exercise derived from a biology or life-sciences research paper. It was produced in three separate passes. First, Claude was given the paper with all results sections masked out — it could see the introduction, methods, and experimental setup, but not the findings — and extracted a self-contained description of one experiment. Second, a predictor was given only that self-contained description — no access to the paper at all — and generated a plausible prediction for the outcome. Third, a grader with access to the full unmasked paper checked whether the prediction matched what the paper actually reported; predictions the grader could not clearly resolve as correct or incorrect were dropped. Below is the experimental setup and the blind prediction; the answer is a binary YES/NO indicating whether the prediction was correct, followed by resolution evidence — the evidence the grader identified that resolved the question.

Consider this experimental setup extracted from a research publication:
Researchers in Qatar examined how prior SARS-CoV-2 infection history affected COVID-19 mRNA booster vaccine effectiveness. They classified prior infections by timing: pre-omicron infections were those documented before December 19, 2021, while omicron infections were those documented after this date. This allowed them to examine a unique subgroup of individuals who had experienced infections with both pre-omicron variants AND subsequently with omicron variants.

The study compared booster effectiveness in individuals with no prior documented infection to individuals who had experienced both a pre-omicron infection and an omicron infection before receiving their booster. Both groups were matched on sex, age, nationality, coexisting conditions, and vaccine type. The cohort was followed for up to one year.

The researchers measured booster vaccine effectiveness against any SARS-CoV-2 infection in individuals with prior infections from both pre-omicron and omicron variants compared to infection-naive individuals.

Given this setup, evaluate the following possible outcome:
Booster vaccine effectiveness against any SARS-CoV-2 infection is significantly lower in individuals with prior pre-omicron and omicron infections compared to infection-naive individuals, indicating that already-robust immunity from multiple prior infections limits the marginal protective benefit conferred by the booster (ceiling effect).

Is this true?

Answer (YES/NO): NO